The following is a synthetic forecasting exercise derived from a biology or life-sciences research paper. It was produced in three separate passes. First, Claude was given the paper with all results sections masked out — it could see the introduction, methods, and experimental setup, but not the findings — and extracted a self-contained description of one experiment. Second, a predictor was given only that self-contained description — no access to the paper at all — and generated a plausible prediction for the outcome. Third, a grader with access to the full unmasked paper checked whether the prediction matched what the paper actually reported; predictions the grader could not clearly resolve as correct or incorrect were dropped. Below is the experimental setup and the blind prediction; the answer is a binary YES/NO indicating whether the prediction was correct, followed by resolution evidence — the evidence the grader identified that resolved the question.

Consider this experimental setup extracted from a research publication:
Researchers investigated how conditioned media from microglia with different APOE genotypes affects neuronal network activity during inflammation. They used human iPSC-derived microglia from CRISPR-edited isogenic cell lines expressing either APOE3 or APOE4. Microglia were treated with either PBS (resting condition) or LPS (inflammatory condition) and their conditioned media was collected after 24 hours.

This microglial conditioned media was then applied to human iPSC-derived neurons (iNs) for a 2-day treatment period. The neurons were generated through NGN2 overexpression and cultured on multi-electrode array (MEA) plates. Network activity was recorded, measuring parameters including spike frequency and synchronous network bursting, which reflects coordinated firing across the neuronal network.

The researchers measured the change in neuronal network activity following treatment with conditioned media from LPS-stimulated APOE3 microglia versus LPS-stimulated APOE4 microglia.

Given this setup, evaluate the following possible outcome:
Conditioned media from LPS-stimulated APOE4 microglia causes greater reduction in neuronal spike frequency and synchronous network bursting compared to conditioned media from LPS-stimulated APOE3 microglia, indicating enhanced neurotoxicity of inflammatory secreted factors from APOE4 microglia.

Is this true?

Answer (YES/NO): NO